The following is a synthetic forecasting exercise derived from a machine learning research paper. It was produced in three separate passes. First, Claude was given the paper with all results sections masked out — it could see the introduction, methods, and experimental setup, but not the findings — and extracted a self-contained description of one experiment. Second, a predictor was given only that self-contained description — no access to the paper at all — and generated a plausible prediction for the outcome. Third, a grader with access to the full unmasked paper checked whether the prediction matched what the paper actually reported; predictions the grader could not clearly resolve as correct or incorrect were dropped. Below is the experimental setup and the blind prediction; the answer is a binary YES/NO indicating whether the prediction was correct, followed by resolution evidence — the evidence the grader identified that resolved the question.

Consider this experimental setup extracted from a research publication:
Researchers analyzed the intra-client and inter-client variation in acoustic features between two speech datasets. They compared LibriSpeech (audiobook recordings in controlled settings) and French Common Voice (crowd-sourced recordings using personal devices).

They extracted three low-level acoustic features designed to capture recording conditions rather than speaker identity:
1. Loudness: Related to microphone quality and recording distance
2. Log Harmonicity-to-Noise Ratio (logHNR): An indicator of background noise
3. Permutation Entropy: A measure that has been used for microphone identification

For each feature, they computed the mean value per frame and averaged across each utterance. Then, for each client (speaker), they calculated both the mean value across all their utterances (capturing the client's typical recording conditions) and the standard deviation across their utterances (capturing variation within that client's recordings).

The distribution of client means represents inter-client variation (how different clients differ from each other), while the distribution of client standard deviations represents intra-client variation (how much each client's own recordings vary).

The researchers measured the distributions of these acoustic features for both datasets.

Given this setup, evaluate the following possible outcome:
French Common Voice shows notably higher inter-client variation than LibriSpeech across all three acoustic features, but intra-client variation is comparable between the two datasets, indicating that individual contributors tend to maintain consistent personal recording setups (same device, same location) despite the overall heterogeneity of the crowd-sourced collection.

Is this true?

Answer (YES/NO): NO